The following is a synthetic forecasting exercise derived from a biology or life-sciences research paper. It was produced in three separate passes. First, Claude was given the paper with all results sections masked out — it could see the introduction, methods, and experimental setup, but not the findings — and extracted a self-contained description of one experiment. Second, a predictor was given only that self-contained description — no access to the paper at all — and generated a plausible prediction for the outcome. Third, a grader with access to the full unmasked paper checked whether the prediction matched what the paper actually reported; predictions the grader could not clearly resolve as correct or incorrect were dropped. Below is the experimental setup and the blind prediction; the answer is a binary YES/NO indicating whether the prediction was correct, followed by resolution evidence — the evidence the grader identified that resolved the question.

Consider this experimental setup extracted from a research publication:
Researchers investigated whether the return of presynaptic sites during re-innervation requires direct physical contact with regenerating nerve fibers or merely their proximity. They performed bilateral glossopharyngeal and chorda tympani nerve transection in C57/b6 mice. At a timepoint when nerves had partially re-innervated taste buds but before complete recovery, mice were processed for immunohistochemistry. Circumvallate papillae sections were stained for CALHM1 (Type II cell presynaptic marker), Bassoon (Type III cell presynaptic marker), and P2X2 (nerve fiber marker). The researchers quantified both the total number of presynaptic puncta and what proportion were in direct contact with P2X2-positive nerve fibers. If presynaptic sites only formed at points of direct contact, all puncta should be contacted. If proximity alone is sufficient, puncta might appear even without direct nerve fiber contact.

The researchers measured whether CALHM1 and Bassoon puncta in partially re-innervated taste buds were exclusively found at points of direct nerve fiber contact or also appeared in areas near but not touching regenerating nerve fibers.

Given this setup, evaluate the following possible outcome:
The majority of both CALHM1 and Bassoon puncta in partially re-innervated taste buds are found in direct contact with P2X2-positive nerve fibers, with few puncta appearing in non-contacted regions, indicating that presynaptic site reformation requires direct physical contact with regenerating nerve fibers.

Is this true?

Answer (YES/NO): NO